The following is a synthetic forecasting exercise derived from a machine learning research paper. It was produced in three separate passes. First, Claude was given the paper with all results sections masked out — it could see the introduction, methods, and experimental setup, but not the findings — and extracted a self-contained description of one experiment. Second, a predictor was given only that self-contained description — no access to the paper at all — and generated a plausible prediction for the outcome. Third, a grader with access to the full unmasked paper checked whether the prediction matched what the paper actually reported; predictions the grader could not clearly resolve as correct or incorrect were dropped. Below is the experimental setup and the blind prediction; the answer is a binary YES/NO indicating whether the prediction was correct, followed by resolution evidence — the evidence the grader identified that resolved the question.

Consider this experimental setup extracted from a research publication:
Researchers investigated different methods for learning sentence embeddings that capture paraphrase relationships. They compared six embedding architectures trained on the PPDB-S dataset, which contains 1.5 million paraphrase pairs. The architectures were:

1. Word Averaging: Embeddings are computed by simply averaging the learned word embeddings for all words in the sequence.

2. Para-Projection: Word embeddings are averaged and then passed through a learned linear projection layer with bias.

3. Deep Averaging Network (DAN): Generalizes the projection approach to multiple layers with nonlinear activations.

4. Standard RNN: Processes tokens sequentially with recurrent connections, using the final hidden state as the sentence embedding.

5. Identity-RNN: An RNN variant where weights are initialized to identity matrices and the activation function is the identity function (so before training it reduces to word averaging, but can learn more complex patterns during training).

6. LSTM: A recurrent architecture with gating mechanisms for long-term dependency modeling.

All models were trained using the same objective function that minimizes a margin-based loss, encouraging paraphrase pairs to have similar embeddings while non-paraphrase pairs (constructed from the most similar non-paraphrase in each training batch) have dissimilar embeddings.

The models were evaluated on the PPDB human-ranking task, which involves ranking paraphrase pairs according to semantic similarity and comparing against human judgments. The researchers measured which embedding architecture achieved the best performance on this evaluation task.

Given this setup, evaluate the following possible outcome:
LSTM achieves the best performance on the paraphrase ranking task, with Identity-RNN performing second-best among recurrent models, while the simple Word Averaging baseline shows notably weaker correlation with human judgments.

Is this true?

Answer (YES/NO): NO